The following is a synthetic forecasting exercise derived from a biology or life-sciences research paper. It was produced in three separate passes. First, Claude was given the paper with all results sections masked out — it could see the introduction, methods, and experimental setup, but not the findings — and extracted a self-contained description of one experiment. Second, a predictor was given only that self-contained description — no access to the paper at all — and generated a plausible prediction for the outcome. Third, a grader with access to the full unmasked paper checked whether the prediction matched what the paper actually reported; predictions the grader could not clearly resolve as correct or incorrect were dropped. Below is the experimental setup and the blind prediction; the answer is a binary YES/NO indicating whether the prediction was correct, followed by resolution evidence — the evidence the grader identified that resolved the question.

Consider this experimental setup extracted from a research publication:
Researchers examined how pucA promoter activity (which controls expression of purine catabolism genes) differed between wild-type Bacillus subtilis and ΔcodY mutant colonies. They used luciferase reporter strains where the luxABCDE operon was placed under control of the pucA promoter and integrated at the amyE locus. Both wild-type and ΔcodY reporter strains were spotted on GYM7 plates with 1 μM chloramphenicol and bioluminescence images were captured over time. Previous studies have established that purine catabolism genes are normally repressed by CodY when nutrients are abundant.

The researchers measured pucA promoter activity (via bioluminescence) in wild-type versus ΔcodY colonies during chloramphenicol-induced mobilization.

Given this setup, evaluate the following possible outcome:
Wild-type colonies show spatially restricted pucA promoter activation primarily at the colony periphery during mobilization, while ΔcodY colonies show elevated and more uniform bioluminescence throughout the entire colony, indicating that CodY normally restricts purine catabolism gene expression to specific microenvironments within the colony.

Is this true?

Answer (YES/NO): NO